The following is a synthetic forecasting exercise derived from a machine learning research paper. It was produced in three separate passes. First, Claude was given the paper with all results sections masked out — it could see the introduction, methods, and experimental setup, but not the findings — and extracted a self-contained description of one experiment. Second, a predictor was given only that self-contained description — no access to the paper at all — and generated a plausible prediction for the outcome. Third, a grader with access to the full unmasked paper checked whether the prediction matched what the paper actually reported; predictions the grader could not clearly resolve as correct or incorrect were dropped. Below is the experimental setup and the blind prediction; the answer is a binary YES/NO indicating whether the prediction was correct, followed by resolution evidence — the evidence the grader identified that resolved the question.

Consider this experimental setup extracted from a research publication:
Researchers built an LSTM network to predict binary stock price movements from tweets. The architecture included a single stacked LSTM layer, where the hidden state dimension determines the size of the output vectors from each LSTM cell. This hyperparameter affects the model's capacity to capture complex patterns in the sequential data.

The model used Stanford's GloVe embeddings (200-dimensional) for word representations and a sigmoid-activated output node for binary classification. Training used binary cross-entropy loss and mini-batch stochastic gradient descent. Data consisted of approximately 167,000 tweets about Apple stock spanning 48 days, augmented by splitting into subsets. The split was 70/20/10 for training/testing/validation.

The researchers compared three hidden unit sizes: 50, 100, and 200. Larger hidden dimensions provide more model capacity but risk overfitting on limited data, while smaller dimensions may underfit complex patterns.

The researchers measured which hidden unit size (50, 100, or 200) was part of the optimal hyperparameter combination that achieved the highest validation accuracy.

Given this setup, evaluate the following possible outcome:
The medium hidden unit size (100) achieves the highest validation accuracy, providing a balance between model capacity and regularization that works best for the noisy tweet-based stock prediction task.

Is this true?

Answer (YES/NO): YES